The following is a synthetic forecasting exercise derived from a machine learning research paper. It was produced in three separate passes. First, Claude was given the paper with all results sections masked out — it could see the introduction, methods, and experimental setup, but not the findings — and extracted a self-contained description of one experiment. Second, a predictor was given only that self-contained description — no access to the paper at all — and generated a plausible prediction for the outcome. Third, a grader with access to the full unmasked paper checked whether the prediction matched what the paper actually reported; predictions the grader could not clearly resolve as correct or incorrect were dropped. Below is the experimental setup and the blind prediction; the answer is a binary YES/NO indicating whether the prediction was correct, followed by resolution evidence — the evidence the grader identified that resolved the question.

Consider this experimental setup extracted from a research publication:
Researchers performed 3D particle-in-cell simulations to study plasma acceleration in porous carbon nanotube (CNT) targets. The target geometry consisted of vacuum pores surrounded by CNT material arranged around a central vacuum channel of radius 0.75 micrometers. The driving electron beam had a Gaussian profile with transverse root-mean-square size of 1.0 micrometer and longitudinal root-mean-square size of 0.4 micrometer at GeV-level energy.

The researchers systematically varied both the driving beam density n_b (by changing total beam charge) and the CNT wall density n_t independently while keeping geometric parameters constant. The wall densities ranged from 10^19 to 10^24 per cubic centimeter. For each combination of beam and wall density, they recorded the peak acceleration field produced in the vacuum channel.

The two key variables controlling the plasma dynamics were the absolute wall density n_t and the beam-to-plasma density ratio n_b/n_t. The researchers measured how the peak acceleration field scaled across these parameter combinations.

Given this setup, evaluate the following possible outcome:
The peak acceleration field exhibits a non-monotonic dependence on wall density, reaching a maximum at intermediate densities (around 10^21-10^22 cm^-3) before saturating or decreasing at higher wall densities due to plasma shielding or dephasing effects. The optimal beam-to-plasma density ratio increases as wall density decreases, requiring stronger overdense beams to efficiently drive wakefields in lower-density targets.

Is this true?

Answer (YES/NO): NO